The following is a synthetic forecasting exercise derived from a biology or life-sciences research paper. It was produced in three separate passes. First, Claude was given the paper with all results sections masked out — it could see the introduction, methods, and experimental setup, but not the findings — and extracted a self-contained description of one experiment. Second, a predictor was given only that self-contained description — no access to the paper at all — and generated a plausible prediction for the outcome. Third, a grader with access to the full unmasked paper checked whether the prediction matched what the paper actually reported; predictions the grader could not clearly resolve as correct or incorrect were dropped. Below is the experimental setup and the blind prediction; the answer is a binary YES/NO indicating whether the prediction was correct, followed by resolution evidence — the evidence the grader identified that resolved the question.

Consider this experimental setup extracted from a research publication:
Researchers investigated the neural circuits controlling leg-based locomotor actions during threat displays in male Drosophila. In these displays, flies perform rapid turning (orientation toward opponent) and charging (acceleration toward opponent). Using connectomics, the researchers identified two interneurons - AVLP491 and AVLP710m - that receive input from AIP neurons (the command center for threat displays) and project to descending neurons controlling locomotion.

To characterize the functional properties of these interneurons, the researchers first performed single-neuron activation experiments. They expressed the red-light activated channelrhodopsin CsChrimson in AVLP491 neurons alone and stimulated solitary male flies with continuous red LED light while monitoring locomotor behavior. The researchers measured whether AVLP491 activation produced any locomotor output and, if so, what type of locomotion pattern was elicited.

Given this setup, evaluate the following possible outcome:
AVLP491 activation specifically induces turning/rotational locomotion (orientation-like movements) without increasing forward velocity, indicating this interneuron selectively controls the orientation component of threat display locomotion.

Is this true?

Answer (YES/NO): NO